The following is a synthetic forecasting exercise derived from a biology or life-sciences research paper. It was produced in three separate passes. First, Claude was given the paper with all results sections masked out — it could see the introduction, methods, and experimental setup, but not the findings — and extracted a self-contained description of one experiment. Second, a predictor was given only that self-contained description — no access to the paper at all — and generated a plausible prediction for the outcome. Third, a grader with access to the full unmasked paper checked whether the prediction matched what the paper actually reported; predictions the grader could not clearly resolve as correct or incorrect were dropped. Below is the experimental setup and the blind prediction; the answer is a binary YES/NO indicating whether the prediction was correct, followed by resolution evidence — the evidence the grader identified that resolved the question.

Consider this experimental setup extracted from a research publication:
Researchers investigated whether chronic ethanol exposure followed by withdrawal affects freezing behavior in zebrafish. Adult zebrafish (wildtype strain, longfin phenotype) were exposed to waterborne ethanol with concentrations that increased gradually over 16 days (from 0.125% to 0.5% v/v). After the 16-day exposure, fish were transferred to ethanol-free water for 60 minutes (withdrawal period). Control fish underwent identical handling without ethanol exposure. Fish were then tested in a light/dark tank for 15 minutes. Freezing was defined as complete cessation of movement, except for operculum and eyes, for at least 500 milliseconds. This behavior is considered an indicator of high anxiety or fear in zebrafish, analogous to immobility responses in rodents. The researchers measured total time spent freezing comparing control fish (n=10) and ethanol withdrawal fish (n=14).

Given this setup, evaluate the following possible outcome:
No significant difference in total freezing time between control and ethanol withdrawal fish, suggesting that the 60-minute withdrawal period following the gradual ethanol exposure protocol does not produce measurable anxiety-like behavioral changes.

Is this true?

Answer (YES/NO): NO